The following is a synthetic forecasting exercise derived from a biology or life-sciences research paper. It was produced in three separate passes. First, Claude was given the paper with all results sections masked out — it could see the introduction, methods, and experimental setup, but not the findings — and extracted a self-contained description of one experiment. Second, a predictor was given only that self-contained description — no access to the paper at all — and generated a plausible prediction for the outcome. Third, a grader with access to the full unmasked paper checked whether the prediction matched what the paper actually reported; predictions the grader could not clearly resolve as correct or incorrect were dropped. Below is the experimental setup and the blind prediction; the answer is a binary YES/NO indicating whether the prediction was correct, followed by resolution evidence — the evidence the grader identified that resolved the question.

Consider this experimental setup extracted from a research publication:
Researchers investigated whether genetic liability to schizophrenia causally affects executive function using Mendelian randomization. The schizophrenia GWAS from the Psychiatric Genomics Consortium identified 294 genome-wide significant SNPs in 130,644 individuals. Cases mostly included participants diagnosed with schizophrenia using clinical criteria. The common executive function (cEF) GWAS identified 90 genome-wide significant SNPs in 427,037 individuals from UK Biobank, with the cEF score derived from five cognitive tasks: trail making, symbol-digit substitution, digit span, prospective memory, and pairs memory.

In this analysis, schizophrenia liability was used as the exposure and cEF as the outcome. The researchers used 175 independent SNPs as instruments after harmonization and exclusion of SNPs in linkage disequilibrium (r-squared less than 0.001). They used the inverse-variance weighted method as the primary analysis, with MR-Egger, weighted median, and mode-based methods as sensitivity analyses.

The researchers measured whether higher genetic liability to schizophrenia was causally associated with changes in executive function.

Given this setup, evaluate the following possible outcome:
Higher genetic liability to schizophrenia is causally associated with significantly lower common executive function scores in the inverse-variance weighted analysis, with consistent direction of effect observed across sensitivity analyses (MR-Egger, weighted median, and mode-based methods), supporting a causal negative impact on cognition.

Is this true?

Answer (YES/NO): YES